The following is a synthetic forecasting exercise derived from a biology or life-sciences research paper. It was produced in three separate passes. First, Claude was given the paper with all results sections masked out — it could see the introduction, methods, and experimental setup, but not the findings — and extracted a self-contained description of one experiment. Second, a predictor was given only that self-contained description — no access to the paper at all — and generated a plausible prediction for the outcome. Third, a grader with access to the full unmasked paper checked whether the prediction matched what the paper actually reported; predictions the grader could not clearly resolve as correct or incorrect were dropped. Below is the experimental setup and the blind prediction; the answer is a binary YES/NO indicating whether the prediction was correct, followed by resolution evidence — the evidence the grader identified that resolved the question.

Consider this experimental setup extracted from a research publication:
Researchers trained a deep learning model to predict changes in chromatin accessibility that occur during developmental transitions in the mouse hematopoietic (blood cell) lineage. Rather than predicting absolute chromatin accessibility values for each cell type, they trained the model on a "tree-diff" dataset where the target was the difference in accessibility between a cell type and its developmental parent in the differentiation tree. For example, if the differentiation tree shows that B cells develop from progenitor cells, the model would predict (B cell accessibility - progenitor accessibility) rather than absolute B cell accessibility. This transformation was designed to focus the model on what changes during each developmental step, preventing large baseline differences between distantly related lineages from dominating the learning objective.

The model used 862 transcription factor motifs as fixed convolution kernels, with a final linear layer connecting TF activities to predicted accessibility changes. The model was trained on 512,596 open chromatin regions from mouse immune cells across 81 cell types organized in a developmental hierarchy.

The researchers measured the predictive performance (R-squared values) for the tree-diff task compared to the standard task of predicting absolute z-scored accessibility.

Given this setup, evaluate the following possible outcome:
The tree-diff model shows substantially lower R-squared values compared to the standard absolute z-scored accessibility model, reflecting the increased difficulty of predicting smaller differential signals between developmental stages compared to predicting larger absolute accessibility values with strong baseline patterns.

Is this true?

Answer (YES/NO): YES